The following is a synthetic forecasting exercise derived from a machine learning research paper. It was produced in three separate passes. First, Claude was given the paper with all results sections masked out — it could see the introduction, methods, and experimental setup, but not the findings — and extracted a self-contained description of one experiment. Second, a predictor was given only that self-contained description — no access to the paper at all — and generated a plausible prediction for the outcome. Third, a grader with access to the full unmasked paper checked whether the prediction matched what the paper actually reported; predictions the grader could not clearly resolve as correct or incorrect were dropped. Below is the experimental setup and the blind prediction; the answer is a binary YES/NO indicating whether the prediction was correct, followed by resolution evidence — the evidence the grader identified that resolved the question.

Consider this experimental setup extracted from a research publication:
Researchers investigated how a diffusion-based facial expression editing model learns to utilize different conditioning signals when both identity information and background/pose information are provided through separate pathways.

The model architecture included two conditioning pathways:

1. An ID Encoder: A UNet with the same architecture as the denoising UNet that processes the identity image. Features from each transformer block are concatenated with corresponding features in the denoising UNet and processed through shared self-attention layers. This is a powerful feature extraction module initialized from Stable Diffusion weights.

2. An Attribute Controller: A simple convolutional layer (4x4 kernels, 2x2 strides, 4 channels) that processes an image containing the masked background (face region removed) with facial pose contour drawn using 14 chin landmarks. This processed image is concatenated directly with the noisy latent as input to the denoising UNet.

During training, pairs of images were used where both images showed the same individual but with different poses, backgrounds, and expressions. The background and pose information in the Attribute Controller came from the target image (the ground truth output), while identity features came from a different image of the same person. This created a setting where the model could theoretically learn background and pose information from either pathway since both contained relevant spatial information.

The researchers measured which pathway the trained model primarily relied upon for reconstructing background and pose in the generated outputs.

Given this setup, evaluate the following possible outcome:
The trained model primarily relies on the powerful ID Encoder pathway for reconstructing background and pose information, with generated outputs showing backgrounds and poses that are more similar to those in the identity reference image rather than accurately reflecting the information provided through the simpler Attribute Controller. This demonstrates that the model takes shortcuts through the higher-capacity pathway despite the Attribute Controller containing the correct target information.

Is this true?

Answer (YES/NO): NO